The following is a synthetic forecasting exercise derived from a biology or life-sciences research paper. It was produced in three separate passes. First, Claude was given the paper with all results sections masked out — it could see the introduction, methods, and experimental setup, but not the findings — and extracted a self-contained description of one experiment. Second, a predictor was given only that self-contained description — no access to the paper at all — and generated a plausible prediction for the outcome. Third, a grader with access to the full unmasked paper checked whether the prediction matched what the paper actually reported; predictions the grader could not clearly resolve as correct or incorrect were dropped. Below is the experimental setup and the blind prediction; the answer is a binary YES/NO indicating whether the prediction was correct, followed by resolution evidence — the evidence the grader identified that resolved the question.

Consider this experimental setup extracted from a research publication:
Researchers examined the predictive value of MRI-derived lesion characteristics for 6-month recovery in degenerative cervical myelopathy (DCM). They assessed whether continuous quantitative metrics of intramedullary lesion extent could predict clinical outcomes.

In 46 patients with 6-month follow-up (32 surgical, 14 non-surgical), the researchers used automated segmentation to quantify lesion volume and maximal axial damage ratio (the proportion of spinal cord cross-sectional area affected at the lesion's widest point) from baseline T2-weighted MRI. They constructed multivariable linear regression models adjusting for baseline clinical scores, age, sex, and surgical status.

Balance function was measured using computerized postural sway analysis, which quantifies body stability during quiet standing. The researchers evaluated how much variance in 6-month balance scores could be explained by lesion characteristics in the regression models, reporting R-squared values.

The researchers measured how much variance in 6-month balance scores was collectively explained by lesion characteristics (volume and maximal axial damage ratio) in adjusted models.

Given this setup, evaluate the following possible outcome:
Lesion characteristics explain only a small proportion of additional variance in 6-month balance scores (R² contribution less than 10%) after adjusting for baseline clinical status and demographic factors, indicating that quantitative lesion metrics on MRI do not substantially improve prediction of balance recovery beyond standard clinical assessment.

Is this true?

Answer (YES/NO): NO